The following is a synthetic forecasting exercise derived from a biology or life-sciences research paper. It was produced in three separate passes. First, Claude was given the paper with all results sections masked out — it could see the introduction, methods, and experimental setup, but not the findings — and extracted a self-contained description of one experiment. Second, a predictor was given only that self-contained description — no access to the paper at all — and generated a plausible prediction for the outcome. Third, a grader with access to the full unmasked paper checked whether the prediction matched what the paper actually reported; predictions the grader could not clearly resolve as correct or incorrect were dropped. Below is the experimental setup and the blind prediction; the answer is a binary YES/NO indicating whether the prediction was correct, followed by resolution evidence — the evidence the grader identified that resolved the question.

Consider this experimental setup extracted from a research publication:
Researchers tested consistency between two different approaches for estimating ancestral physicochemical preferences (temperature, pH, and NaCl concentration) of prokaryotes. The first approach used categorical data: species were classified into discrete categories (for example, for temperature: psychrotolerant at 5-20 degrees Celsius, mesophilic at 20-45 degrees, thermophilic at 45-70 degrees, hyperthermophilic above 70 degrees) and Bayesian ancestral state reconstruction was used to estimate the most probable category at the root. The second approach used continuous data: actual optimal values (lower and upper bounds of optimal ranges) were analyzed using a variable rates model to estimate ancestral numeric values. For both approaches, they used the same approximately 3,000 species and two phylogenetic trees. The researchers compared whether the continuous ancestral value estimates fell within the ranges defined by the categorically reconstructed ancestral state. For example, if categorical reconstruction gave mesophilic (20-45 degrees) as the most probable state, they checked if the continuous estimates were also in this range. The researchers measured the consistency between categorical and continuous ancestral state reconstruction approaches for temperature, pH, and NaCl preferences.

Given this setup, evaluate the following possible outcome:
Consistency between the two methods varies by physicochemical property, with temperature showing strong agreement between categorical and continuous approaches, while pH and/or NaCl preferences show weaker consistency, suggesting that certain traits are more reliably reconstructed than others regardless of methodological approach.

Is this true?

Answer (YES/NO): NO